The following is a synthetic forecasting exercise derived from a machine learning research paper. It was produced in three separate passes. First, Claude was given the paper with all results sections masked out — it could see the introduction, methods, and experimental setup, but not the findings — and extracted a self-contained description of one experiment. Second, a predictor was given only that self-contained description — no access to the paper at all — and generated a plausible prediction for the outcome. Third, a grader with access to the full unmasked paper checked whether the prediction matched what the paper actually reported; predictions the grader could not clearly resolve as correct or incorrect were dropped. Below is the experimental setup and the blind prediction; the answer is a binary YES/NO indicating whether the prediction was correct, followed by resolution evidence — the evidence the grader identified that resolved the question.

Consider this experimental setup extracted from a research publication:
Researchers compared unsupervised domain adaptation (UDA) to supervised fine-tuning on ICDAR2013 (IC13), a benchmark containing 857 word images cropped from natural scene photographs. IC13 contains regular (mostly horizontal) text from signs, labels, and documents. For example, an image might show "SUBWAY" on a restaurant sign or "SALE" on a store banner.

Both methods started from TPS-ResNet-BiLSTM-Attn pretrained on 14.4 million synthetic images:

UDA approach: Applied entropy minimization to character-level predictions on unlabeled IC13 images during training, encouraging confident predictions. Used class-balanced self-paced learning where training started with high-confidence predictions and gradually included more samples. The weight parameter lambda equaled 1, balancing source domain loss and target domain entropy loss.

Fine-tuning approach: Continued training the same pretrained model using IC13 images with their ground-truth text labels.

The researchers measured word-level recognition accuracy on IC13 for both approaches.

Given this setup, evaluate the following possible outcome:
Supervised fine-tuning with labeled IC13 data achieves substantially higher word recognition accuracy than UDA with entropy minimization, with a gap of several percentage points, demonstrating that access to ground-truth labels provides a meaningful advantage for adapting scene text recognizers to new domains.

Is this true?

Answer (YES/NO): NO